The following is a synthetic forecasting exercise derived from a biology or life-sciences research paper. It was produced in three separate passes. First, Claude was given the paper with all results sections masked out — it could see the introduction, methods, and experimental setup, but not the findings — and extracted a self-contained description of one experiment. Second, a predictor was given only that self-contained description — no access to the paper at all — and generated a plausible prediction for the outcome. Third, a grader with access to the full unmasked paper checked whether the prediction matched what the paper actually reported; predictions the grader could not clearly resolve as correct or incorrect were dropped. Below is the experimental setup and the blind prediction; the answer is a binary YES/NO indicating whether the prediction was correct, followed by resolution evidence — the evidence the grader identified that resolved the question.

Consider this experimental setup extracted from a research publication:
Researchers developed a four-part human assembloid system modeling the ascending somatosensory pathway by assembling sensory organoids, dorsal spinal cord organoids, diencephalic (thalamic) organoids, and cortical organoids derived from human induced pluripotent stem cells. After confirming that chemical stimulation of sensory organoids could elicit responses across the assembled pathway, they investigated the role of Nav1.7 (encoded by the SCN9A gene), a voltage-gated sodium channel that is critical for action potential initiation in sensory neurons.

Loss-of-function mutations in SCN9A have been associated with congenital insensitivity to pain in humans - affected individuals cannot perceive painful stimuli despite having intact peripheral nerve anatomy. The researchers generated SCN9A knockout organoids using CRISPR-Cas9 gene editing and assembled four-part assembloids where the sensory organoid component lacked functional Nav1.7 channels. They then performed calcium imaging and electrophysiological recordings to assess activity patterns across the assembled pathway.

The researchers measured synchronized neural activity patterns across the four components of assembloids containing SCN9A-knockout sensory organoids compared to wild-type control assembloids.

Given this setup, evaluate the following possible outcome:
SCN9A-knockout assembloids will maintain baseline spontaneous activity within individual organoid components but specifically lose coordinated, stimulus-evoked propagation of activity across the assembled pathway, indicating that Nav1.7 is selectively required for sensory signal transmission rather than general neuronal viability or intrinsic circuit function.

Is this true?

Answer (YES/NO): NO